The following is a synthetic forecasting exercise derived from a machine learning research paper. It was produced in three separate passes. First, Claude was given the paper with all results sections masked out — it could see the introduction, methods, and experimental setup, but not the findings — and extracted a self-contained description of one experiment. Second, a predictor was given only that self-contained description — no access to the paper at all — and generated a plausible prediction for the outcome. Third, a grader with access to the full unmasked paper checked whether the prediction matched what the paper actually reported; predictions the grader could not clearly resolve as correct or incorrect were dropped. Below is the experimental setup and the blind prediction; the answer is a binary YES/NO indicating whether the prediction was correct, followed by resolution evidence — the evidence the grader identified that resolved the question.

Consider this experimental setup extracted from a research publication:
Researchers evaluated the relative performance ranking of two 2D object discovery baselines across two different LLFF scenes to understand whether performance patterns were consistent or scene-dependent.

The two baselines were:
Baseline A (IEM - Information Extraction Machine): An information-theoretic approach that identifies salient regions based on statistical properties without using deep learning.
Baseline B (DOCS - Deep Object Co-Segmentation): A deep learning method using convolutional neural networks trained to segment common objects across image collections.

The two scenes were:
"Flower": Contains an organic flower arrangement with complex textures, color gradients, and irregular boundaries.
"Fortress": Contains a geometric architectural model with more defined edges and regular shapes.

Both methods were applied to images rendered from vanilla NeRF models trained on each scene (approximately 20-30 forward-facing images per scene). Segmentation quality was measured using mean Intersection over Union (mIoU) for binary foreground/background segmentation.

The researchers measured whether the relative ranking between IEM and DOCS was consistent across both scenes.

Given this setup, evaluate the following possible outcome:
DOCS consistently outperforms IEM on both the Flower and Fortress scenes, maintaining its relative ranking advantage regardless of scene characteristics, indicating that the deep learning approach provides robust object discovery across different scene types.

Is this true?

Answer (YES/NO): NO